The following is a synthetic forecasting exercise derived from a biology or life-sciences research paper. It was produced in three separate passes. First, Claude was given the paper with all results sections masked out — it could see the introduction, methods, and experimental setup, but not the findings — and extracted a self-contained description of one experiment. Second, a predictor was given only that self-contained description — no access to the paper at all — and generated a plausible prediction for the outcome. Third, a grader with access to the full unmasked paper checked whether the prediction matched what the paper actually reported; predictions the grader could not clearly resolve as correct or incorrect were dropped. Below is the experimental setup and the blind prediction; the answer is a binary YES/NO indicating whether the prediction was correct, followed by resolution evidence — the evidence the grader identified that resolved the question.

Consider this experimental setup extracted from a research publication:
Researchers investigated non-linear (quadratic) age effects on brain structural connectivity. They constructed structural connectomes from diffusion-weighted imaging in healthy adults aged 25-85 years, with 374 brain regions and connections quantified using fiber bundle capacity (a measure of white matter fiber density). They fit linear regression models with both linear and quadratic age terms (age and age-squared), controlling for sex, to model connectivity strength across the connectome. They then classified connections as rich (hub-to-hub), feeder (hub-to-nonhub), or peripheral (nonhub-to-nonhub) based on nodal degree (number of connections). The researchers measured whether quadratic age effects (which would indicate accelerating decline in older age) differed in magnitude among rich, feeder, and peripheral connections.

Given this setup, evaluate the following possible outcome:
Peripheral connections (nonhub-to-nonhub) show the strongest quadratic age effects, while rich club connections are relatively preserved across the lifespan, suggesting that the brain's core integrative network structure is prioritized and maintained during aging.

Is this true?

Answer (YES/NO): NO